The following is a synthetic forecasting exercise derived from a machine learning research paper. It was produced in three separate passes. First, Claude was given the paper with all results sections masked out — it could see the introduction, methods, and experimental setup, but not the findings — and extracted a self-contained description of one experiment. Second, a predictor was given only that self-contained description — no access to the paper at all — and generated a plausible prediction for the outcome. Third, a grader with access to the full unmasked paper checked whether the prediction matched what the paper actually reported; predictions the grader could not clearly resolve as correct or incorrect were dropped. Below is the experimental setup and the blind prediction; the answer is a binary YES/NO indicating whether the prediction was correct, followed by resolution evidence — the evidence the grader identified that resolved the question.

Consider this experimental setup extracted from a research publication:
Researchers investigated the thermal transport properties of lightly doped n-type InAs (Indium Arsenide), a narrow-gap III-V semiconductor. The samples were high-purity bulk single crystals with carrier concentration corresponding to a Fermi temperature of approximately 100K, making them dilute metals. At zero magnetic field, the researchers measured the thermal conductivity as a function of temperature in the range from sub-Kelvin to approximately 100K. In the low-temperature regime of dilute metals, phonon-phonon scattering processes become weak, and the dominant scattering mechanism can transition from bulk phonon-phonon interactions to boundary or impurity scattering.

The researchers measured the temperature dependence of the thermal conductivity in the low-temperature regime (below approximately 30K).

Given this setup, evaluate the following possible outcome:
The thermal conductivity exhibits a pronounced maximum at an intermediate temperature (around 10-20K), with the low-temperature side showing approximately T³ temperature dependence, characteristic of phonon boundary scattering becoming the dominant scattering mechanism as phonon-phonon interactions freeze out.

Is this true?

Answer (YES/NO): YES